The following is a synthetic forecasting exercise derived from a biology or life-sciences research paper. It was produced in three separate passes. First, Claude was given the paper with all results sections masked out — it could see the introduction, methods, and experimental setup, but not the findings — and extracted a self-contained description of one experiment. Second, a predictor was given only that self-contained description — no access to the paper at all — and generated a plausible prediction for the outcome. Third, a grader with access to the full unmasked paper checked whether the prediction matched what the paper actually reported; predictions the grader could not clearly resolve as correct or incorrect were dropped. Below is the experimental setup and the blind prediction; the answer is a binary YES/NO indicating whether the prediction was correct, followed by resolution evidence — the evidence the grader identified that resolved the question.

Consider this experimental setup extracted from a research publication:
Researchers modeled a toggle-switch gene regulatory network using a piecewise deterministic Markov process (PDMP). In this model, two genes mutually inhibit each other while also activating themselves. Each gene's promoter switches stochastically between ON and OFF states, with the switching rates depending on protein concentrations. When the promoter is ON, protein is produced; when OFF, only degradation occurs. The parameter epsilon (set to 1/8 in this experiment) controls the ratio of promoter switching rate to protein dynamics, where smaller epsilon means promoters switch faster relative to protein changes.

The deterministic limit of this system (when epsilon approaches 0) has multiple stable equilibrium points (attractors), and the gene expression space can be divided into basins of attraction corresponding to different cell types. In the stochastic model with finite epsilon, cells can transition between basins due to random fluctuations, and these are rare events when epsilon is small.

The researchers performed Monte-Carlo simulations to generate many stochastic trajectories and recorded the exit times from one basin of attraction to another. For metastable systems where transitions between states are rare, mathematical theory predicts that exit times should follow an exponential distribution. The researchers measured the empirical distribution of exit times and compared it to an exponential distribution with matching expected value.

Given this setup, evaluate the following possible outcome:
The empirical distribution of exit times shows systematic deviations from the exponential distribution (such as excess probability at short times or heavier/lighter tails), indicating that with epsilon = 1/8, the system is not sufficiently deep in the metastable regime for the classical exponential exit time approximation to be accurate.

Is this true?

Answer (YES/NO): NO